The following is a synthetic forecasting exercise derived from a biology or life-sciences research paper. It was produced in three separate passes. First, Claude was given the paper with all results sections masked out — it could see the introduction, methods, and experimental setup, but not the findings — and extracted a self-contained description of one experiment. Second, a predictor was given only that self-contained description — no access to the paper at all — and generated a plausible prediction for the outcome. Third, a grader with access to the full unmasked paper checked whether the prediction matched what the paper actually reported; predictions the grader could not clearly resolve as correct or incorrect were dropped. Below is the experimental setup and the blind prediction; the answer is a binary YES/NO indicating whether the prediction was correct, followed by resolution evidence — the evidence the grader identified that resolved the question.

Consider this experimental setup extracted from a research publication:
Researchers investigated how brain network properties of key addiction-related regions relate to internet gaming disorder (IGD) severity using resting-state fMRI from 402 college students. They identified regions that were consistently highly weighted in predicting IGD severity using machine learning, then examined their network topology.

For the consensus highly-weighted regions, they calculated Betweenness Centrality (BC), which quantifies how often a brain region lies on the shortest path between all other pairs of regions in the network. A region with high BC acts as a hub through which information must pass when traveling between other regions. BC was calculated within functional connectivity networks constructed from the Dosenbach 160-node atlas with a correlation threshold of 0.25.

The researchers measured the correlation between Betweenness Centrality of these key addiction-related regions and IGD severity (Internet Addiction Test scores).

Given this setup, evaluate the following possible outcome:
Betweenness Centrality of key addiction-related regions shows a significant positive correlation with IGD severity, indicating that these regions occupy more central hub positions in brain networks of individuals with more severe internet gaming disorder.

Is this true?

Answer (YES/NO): NO